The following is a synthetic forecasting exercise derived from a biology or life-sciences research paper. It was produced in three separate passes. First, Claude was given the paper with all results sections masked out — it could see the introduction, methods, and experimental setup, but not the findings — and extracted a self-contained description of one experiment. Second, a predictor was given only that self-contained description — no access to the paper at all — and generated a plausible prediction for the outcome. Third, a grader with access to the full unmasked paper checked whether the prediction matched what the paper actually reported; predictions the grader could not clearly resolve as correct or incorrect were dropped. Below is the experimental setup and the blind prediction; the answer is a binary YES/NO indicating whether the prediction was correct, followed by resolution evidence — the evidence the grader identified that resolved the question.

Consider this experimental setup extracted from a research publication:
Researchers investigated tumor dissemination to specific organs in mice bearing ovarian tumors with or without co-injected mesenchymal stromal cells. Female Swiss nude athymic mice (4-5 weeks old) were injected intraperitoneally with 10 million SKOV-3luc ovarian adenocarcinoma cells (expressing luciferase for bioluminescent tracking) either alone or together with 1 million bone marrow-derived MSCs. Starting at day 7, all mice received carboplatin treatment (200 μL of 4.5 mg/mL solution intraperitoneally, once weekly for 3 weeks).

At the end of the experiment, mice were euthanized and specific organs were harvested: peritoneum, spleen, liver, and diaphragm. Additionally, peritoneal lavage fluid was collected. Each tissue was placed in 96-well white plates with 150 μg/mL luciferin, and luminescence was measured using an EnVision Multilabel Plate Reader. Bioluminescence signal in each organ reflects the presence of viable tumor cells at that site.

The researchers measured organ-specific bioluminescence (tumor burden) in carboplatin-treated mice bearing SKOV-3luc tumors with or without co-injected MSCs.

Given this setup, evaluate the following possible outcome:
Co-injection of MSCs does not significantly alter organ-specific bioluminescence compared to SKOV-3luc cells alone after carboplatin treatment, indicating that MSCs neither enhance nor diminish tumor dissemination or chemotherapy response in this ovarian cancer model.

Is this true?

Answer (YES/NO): NO